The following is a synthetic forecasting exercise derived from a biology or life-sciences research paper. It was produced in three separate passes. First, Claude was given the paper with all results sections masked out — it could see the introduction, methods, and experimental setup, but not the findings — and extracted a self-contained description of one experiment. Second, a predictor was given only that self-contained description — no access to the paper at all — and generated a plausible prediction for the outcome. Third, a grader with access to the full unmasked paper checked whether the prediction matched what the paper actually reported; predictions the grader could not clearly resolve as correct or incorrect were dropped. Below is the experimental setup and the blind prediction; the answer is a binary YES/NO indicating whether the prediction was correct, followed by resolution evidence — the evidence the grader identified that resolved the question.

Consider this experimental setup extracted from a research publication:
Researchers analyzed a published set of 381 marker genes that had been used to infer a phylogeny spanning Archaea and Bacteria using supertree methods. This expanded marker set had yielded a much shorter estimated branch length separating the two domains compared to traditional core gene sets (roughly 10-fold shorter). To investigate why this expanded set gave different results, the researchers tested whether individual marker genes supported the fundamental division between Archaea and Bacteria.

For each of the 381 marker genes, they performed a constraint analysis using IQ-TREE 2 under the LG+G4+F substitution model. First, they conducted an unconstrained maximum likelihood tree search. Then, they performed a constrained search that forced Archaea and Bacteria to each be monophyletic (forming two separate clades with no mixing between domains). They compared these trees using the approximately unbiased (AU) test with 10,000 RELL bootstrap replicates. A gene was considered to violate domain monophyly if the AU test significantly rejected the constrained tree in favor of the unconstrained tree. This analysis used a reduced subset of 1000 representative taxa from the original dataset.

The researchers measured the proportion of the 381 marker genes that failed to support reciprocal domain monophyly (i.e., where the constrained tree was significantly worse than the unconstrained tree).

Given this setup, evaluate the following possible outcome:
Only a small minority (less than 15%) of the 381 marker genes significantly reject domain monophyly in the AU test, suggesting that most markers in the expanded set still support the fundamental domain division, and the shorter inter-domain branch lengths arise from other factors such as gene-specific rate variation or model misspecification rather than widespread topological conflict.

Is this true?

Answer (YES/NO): NO